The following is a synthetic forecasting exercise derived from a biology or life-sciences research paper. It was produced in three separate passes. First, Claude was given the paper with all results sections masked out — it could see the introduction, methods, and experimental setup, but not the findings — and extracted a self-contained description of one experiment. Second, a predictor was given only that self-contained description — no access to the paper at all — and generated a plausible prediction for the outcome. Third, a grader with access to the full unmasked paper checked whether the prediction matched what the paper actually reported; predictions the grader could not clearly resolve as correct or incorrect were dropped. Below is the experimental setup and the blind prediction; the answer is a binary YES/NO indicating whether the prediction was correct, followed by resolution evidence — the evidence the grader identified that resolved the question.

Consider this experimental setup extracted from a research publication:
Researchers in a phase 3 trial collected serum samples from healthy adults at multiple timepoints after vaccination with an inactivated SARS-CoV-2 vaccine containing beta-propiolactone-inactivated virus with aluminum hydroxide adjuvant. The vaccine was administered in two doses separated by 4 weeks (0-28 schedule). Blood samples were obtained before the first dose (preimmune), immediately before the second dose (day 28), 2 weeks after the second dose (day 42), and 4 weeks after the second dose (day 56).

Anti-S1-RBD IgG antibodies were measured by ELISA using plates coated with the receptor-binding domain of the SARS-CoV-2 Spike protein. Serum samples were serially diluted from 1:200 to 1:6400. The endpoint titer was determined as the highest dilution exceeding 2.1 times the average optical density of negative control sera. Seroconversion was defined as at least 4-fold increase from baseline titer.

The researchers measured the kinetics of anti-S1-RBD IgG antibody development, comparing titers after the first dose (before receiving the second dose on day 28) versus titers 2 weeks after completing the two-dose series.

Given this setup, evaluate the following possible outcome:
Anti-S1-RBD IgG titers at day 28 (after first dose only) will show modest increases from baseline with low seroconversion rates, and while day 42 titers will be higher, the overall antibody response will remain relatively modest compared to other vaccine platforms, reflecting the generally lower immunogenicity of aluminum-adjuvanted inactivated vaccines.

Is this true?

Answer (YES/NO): NO